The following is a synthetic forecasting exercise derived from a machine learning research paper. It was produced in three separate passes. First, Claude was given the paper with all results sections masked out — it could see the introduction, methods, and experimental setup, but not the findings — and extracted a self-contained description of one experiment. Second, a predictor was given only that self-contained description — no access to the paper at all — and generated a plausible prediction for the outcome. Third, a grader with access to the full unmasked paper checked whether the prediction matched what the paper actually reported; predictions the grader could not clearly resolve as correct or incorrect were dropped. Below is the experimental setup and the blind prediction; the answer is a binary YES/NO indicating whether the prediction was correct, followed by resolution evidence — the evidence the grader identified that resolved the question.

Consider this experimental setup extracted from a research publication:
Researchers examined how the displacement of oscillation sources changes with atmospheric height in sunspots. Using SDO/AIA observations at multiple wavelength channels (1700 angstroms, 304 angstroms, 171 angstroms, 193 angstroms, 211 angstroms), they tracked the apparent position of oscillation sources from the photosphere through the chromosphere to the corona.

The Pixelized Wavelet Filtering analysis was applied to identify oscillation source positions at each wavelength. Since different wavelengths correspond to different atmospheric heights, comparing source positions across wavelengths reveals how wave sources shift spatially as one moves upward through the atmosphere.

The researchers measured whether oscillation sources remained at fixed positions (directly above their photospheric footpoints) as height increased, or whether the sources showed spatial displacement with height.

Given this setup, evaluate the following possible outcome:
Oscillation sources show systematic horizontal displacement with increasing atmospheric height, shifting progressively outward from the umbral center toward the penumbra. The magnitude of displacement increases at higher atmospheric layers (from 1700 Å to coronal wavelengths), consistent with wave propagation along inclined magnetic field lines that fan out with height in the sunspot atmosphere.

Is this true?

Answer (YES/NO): NO